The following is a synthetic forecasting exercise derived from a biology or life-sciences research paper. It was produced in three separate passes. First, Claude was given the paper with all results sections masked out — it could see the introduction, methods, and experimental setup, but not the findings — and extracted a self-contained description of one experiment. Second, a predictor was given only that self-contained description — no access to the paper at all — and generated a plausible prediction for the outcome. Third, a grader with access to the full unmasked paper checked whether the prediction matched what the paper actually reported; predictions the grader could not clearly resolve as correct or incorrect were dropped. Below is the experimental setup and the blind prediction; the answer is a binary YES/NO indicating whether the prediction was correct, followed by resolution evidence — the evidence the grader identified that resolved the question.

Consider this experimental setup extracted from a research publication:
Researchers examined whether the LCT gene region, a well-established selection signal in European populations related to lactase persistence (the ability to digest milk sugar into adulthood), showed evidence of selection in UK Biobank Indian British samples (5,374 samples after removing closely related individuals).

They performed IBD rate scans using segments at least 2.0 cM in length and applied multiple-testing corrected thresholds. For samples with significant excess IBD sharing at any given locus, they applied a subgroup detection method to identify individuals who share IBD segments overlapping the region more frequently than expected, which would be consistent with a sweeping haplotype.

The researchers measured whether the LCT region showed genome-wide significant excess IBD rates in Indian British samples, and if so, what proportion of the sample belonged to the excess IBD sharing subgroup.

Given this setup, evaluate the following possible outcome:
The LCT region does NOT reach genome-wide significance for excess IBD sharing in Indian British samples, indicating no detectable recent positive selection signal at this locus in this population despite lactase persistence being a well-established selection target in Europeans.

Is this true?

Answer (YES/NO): NO